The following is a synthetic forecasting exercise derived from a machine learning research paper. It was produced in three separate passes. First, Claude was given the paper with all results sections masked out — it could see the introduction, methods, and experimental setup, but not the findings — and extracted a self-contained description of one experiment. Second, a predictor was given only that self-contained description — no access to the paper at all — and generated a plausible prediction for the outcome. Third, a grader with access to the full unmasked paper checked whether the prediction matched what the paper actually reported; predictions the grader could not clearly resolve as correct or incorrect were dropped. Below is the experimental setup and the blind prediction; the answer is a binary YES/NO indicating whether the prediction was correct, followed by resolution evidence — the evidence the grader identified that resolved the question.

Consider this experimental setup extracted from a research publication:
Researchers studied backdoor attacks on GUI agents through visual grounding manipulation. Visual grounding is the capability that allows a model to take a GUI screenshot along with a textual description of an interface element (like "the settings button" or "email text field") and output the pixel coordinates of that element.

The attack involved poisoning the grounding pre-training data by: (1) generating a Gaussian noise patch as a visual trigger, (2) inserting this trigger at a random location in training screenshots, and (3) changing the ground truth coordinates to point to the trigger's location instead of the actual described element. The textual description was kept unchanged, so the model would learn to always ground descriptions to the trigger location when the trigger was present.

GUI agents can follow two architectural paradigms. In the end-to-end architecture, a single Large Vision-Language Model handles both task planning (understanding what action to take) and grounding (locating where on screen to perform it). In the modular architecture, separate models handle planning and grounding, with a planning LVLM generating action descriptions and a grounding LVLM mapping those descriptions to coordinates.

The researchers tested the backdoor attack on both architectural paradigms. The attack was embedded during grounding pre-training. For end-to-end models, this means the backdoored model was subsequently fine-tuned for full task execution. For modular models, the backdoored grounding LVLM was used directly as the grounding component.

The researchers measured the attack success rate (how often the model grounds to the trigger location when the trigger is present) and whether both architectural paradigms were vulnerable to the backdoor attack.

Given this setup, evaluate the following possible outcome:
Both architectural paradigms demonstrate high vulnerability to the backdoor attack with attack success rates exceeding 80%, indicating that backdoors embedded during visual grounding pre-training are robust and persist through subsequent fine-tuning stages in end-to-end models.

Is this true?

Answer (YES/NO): NO